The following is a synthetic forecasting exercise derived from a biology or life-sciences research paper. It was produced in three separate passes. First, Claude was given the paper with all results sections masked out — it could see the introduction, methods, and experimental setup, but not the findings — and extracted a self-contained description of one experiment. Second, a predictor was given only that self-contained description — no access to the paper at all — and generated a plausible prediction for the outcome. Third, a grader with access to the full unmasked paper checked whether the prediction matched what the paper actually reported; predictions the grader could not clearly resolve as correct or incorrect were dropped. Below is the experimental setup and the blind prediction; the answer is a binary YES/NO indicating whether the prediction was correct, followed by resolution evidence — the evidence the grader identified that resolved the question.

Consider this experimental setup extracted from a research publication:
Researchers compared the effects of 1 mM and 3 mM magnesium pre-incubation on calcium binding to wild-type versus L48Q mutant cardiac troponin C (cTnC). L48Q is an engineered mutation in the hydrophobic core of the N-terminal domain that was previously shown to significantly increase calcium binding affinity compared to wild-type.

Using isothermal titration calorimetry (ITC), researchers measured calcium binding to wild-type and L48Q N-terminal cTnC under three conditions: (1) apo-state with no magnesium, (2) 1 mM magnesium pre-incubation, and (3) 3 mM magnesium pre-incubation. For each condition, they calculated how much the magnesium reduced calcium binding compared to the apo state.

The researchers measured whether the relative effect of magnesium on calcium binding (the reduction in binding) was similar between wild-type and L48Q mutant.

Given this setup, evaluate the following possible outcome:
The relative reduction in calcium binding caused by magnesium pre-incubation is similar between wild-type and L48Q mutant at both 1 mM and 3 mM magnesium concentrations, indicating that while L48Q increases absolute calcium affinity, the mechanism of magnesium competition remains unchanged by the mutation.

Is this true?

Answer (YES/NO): NO